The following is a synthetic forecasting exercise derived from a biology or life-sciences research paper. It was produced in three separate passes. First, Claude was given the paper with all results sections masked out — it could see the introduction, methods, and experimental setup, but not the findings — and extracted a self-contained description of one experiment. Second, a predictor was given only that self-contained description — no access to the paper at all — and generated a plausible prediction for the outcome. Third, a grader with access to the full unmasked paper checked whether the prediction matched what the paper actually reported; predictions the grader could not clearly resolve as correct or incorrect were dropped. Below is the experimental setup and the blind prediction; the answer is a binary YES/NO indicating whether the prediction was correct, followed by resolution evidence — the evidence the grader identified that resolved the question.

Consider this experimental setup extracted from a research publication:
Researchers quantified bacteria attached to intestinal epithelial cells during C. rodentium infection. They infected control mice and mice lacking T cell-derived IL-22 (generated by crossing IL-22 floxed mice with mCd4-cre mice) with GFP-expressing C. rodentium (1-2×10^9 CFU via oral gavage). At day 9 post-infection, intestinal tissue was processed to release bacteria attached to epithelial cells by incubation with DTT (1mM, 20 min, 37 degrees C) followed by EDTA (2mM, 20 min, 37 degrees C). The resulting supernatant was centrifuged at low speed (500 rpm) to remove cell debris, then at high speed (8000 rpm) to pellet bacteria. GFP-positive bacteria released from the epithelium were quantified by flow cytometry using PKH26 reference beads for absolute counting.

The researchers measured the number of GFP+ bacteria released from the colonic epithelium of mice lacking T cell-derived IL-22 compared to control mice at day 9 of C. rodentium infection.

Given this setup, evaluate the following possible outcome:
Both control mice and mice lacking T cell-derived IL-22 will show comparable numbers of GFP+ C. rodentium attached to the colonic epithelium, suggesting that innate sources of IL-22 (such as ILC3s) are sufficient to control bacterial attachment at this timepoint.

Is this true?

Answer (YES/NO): NO